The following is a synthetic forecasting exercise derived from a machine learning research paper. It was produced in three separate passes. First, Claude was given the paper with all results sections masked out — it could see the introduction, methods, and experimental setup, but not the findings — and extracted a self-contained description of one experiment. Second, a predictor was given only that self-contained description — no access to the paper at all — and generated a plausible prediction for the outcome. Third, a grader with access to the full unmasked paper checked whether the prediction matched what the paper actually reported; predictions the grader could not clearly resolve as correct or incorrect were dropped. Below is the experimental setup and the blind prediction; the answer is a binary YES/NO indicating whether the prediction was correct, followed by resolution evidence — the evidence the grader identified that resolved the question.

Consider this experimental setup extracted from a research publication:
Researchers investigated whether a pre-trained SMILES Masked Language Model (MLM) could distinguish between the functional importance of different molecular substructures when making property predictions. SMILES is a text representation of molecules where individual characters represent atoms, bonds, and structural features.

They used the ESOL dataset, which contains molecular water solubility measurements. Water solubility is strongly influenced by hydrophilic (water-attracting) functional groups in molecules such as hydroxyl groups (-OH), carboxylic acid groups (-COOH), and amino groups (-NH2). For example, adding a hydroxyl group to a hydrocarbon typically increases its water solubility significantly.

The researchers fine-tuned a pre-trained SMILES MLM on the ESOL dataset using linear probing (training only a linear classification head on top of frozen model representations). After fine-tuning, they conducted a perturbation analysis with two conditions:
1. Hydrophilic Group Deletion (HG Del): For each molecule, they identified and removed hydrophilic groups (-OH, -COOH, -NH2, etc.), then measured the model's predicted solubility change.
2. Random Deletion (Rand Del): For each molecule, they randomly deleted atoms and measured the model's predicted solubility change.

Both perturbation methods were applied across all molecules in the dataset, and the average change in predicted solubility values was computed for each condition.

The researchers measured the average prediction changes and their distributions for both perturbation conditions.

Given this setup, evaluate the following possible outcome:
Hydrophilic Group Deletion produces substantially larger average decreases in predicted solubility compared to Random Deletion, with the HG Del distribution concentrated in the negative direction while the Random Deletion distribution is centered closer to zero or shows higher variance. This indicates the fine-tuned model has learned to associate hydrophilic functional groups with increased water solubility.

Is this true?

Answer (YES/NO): NO